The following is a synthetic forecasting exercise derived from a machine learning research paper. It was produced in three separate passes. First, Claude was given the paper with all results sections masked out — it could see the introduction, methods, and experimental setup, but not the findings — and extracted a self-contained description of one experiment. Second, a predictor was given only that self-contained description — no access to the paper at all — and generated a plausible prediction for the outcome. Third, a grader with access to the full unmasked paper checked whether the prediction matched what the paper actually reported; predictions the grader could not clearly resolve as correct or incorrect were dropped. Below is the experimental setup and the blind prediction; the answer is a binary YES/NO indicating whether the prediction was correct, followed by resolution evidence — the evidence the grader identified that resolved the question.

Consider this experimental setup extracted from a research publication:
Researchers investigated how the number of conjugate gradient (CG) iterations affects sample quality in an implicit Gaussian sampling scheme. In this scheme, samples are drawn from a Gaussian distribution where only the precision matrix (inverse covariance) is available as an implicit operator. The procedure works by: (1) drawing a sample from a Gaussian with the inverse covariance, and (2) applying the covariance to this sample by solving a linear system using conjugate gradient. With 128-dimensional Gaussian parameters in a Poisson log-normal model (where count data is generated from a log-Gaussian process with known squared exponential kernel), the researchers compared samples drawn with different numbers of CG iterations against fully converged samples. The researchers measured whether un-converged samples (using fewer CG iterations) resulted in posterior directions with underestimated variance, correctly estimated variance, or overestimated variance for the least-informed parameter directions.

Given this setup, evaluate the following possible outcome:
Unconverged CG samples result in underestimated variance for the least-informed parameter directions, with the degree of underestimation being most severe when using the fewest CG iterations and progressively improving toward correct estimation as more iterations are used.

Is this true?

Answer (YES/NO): NO